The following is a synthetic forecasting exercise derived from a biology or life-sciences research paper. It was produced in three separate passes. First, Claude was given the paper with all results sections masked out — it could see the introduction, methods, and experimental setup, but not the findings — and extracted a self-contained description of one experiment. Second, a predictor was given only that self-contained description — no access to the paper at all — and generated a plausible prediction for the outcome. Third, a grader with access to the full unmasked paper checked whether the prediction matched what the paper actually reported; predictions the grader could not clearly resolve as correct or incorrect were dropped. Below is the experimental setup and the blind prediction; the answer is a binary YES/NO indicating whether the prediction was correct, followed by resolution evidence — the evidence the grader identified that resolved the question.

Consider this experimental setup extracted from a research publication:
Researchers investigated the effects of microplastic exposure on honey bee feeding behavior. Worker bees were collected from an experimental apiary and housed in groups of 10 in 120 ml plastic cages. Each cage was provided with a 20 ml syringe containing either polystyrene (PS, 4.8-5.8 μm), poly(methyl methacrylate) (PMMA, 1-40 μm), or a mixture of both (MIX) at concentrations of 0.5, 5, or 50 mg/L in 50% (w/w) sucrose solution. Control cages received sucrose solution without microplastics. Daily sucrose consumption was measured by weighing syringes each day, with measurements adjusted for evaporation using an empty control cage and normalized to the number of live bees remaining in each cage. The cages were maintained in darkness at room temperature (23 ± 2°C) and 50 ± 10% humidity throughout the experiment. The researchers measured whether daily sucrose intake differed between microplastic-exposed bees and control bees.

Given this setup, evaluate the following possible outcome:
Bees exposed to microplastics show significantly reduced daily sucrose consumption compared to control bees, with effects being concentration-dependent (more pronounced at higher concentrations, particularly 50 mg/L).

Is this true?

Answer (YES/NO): NO